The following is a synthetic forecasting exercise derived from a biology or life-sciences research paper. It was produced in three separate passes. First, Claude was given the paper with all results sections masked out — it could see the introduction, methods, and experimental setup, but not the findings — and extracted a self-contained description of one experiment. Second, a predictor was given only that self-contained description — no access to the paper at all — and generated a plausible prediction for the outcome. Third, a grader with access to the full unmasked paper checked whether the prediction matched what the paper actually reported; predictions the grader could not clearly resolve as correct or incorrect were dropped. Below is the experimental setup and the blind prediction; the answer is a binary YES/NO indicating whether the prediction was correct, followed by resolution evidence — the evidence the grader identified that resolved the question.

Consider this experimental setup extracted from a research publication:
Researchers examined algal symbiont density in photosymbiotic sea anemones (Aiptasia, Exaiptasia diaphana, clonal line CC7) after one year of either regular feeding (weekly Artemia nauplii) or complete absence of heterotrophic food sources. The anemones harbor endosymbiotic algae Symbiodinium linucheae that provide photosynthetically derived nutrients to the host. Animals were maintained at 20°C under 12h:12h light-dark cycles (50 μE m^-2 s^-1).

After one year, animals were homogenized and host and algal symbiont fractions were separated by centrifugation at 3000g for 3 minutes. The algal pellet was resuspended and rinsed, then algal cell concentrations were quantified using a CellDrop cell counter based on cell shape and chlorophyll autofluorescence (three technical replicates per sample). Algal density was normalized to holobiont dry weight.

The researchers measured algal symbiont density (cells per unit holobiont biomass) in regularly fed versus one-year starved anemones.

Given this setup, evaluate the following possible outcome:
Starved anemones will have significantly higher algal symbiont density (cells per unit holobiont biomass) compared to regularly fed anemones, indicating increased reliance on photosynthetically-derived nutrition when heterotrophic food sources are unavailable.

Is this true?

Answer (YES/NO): NO